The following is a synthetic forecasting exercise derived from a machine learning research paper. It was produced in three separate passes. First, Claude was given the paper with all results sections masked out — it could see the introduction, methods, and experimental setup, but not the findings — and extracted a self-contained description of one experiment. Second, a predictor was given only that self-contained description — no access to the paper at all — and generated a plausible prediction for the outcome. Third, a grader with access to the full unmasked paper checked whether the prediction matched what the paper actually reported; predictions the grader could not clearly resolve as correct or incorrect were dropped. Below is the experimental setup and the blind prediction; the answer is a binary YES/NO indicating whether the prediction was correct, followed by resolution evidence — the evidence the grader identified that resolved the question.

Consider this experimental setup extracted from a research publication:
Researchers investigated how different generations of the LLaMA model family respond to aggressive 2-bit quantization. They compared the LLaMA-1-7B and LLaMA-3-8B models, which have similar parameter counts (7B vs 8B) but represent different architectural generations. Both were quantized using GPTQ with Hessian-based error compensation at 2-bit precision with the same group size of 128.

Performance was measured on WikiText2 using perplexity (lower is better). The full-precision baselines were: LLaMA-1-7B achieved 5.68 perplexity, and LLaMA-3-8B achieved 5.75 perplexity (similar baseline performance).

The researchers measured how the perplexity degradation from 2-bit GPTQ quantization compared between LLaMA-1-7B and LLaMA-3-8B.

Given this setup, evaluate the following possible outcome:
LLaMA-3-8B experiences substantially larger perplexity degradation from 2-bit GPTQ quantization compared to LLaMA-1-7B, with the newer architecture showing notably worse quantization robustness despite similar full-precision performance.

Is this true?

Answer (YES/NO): YES